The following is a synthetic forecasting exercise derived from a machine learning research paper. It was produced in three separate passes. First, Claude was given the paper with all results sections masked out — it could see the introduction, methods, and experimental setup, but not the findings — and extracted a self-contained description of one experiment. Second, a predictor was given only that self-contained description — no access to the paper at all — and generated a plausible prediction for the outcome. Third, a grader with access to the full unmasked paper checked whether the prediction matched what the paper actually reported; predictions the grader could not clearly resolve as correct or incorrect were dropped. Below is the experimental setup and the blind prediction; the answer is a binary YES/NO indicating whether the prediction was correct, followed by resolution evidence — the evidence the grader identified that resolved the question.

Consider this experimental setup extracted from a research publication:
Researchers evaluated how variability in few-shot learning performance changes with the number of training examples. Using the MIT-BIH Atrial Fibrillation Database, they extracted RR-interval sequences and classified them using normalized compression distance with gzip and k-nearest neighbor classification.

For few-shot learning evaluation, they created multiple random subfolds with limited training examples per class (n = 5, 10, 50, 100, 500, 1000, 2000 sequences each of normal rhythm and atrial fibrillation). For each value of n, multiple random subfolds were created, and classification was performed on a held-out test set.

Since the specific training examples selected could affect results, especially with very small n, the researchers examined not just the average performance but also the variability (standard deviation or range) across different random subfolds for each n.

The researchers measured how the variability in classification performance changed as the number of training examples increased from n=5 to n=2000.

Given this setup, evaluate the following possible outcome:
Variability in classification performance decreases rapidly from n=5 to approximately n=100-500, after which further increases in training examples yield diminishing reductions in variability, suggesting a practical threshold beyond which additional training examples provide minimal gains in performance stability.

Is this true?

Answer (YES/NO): NO